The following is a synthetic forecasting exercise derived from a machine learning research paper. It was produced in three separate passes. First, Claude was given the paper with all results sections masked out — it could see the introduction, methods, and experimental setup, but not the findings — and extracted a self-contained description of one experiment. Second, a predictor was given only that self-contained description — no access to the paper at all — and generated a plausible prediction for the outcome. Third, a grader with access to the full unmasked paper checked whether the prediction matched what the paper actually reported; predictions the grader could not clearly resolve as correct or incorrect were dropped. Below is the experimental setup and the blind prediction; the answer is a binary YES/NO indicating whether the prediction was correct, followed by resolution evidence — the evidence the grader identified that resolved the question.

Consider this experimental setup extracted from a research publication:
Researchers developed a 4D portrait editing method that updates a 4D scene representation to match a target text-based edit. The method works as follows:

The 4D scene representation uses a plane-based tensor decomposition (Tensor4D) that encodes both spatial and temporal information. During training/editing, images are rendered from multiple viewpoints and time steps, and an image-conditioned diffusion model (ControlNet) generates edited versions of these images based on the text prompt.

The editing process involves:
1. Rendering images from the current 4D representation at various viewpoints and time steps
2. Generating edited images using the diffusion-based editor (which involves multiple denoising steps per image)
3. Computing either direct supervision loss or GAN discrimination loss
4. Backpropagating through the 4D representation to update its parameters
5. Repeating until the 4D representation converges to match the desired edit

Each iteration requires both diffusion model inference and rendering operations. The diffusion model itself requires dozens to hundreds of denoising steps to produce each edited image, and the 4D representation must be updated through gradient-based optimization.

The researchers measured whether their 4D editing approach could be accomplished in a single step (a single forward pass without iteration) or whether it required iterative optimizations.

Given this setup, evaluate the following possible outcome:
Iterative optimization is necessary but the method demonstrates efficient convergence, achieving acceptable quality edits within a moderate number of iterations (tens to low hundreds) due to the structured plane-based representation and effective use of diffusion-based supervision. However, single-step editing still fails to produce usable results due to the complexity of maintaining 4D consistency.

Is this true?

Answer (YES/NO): NO